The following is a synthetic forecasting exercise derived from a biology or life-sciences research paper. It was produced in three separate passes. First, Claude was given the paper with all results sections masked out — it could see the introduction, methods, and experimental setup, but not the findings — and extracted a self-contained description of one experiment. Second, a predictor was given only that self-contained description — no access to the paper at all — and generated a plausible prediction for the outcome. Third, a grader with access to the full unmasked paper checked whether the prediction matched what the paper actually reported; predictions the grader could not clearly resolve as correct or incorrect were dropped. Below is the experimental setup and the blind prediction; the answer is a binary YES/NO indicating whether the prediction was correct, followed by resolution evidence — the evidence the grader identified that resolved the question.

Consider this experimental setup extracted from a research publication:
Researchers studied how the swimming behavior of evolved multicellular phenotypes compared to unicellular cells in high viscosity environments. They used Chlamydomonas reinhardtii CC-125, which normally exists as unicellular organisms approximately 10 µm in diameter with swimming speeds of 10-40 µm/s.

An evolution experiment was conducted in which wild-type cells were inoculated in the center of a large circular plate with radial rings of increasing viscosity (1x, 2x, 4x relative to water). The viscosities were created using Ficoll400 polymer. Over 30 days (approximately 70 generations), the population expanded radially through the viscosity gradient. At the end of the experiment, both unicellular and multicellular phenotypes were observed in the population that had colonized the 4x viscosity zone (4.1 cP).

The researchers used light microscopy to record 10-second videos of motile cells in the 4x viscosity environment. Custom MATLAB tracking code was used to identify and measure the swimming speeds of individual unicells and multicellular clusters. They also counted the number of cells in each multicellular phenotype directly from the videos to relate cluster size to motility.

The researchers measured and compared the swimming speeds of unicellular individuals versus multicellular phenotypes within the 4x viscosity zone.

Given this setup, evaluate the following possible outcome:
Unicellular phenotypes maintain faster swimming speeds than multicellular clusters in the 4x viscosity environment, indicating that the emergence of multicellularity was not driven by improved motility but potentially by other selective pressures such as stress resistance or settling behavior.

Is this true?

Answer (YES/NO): NO